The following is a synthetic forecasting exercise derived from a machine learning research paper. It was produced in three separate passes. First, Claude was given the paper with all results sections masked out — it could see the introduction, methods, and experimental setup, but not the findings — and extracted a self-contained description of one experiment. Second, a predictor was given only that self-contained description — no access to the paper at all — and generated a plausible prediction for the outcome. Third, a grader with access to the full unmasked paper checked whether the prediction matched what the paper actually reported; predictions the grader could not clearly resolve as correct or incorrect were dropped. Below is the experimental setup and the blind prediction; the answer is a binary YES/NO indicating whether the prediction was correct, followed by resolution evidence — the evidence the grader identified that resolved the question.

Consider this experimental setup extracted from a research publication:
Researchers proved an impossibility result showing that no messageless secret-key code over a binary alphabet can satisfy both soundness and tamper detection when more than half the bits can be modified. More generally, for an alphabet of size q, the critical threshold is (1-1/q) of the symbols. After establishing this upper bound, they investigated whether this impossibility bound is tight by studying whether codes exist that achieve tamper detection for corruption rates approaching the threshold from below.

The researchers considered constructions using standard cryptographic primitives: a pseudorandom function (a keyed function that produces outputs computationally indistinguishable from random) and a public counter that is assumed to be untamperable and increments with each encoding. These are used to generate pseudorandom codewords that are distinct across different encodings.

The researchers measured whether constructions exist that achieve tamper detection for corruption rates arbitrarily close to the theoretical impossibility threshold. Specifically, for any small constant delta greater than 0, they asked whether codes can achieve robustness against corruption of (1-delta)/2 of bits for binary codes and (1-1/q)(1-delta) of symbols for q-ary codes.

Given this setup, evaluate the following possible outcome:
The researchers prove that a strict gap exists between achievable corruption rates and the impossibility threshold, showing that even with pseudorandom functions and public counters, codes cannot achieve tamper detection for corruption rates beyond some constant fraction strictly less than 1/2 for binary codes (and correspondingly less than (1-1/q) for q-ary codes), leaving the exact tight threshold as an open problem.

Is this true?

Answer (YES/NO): NO